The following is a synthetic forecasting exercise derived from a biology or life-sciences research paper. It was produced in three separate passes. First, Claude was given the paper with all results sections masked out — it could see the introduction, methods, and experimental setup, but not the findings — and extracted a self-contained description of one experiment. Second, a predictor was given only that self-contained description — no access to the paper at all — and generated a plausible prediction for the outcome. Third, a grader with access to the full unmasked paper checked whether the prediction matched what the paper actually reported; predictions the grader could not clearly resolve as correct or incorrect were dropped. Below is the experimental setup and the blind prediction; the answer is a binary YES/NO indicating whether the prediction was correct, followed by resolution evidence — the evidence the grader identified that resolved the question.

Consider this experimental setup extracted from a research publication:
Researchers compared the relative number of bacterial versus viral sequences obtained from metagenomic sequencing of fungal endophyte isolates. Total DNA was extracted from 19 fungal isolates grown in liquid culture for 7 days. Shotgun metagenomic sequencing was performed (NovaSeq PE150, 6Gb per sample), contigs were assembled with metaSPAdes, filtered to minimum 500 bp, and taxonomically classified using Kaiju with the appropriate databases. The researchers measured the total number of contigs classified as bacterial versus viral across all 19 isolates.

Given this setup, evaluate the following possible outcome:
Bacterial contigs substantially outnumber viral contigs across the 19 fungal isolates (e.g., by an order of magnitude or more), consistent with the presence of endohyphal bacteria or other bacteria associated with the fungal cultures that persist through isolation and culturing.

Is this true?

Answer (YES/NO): YES